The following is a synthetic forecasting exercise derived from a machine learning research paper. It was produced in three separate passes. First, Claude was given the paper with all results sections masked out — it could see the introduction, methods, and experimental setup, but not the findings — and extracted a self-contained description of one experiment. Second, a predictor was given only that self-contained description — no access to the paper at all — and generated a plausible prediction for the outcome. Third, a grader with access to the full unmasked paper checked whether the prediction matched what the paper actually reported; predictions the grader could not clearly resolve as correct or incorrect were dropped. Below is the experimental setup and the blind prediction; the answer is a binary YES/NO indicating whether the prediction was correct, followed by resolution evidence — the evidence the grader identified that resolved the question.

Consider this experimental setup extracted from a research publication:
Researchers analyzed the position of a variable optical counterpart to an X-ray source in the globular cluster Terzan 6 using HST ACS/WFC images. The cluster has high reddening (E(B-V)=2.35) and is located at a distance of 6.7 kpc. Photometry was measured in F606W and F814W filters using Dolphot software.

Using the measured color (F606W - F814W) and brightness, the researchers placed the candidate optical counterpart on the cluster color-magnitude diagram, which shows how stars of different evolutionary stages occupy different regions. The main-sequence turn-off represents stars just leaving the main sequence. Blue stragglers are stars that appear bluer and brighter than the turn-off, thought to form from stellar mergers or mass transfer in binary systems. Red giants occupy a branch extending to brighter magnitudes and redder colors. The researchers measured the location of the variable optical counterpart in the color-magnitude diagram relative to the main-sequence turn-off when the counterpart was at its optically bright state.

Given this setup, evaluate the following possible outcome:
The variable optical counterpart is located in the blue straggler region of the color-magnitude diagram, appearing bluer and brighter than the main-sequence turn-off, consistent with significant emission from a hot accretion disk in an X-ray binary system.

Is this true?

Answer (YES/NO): YES